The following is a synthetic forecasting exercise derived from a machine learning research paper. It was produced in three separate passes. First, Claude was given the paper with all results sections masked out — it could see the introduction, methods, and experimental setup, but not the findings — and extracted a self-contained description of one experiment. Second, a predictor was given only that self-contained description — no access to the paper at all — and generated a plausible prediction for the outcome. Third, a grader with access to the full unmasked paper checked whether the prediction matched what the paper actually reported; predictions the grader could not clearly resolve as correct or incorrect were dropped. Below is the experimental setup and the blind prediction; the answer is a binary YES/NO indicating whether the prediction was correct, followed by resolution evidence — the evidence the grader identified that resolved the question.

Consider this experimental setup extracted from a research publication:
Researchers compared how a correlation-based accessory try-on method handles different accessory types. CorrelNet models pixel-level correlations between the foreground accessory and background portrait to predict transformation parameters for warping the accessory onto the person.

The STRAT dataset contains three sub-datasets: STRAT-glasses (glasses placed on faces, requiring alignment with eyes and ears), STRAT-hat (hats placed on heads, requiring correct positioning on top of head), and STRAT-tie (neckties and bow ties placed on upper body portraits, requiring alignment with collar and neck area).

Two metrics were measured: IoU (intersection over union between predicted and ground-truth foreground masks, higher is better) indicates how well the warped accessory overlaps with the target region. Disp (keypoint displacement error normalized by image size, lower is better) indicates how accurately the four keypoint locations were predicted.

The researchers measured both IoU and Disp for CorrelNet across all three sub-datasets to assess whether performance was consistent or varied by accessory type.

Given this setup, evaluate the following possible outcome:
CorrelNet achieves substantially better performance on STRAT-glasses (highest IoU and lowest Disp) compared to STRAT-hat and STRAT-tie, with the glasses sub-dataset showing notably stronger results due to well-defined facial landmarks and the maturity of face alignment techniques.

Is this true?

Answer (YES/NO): NO